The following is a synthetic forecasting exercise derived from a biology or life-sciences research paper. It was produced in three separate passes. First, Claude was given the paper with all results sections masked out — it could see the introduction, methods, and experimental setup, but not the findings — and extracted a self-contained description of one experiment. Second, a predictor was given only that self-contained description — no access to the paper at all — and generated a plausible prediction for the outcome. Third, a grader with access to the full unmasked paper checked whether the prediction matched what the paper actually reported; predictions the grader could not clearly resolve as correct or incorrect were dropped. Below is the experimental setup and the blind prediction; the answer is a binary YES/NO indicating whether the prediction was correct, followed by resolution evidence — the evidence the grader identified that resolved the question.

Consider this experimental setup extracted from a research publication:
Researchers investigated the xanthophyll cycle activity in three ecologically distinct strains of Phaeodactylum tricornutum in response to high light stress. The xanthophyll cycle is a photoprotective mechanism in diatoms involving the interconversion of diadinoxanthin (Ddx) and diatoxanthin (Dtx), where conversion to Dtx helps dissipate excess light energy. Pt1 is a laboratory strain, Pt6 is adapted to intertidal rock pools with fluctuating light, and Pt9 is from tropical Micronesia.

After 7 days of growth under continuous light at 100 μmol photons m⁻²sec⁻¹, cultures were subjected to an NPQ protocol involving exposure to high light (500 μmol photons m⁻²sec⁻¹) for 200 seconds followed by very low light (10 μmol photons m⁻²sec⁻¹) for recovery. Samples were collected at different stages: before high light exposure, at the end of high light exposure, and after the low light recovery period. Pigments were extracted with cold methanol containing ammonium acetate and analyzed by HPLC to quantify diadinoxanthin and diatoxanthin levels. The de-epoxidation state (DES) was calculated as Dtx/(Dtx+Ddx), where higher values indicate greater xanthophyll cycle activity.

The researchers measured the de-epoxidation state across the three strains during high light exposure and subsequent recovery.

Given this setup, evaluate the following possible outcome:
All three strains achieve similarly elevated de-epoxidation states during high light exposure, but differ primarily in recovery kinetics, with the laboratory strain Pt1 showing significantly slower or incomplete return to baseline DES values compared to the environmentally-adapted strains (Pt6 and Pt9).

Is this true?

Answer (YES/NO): NO